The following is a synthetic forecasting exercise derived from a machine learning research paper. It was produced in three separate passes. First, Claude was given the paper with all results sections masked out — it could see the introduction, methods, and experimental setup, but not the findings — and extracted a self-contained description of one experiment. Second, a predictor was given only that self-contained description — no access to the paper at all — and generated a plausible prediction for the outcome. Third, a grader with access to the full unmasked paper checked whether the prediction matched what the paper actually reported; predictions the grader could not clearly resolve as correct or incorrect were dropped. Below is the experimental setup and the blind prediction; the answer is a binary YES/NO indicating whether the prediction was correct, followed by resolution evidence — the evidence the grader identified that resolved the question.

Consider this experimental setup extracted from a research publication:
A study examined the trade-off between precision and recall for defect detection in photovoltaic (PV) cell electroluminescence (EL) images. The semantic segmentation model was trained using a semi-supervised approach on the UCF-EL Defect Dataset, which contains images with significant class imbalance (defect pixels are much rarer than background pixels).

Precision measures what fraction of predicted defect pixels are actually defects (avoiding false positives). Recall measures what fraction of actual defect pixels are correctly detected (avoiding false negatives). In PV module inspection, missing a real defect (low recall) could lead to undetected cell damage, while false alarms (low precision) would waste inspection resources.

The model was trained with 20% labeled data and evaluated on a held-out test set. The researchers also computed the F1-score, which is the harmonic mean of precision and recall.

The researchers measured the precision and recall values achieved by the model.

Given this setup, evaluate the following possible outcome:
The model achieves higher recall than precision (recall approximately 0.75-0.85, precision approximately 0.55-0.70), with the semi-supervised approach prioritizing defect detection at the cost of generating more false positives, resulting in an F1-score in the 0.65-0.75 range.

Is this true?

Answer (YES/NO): NO